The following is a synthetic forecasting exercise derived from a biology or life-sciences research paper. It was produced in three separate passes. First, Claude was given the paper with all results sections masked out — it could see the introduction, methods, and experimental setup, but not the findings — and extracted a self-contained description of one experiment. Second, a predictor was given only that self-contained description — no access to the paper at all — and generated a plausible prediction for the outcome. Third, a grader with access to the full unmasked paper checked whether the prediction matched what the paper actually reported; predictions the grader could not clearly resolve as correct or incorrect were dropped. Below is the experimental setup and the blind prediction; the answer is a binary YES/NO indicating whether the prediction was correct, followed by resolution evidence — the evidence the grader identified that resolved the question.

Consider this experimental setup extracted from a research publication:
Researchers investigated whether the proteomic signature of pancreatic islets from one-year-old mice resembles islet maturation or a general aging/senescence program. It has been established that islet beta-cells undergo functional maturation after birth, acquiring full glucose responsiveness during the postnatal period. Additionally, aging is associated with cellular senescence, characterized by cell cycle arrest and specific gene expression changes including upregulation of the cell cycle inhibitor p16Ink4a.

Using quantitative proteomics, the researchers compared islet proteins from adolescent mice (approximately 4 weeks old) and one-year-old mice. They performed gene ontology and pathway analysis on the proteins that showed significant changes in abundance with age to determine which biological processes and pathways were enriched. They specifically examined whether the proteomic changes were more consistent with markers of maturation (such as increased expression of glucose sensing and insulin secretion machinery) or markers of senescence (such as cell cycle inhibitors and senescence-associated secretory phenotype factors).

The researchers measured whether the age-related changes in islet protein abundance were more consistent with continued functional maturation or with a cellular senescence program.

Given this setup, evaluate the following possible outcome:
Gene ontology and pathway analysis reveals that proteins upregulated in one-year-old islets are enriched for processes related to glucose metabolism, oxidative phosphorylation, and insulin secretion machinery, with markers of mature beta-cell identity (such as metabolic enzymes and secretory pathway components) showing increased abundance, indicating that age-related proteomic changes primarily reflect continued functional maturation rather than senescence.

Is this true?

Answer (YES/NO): YES